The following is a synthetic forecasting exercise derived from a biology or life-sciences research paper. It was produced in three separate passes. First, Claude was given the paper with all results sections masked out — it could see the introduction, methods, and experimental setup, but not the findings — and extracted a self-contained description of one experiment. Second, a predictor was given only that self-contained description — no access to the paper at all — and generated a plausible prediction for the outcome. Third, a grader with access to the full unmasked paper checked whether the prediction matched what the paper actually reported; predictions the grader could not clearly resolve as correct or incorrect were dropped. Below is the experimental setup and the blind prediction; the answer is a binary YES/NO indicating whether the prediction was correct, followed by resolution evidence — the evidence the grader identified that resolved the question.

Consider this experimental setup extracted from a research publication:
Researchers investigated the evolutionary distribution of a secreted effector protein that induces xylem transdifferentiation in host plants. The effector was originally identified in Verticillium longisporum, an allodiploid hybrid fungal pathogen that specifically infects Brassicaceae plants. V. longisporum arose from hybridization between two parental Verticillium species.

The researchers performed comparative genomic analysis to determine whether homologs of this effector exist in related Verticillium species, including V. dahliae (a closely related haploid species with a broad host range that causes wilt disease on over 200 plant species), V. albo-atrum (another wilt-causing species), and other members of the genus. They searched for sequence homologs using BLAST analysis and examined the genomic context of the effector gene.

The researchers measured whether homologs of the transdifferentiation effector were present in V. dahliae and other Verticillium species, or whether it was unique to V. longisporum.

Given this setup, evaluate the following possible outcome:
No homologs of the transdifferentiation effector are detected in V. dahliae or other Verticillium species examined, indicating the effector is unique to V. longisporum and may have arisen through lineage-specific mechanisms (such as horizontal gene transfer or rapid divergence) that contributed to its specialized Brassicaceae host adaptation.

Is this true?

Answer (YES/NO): NO